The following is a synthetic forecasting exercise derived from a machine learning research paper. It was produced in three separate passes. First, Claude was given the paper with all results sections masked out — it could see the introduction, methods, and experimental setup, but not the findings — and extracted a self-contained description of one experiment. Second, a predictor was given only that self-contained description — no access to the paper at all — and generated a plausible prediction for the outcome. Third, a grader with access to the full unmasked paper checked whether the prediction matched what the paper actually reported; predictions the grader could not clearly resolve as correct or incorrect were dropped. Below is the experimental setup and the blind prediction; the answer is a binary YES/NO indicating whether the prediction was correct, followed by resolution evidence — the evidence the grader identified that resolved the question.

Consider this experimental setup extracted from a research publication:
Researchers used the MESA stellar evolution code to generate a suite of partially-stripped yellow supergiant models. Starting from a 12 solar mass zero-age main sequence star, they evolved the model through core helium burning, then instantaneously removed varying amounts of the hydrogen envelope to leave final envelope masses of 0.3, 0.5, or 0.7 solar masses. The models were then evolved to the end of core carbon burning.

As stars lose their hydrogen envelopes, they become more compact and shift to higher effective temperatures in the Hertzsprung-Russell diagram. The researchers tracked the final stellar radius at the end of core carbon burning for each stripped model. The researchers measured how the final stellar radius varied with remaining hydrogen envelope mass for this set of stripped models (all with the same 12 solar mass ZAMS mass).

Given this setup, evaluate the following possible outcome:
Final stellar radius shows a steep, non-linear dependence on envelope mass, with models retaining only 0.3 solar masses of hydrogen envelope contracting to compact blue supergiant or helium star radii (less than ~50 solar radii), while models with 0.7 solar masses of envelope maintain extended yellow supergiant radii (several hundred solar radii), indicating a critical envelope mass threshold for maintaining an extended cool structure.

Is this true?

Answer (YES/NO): NO